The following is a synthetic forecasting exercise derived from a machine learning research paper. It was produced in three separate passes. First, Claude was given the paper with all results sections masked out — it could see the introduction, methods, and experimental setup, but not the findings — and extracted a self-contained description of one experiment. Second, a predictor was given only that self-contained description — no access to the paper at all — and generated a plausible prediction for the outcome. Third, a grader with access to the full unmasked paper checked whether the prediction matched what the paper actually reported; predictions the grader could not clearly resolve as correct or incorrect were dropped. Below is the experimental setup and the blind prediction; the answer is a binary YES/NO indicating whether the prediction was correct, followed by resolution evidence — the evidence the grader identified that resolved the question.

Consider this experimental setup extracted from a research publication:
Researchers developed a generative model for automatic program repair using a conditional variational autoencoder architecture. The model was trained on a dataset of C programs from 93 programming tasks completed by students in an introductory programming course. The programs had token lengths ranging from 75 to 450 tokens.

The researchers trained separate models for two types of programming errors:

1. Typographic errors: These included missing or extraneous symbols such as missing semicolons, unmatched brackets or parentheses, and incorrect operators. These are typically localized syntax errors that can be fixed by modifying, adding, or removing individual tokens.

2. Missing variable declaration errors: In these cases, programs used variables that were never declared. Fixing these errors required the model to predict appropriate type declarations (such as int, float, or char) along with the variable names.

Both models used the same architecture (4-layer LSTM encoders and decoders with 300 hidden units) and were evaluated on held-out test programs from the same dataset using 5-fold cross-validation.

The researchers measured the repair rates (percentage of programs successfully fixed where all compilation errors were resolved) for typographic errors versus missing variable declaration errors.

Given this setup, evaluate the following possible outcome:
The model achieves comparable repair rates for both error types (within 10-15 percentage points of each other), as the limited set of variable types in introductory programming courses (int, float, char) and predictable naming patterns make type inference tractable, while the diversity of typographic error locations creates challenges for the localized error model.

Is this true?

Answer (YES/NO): YES